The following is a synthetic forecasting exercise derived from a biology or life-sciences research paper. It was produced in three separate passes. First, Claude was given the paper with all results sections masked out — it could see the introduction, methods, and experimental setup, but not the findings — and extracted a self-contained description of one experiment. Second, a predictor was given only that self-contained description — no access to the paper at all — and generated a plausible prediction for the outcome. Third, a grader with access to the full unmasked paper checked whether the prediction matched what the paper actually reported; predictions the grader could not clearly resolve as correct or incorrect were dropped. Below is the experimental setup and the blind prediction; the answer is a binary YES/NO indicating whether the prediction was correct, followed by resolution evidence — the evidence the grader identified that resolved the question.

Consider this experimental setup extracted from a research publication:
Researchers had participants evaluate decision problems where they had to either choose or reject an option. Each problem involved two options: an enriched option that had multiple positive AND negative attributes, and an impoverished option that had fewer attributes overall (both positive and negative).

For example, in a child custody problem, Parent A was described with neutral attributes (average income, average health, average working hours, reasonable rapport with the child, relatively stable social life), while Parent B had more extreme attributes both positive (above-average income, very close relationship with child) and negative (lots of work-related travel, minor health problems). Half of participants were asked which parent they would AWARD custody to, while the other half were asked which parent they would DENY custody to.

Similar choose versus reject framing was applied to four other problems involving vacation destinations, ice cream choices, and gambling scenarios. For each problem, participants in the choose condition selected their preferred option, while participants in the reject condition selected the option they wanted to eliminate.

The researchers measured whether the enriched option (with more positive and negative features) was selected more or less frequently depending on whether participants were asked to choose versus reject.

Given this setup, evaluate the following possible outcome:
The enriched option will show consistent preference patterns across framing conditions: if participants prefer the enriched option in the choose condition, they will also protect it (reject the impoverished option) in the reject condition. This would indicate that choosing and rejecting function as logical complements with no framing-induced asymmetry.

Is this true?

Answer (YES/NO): NO